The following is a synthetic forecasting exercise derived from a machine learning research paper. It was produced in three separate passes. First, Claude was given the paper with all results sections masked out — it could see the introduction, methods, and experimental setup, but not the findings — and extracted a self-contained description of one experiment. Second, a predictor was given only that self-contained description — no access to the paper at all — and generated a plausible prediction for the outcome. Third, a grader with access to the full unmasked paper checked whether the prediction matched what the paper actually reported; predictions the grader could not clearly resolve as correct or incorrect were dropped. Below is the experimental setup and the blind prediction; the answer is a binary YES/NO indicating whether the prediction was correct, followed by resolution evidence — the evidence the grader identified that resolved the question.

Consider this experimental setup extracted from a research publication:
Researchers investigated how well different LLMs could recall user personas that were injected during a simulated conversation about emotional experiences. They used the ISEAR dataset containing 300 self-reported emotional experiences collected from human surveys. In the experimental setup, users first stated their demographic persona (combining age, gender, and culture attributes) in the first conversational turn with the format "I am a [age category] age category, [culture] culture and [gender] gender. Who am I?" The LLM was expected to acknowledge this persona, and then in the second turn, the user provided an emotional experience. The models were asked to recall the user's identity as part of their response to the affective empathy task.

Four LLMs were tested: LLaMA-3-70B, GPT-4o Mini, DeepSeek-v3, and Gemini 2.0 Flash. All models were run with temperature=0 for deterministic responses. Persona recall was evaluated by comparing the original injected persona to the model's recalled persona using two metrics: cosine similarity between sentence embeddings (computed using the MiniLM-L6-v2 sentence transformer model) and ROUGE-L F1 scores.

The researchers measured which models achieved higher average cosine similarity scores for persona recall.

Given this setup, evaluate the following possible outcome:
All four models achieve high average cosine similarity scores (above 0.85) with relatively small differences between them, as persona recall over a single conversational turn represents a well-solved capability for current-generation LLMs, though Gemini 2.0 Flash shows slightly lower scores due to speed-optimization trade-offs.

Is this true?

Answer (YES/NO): NO